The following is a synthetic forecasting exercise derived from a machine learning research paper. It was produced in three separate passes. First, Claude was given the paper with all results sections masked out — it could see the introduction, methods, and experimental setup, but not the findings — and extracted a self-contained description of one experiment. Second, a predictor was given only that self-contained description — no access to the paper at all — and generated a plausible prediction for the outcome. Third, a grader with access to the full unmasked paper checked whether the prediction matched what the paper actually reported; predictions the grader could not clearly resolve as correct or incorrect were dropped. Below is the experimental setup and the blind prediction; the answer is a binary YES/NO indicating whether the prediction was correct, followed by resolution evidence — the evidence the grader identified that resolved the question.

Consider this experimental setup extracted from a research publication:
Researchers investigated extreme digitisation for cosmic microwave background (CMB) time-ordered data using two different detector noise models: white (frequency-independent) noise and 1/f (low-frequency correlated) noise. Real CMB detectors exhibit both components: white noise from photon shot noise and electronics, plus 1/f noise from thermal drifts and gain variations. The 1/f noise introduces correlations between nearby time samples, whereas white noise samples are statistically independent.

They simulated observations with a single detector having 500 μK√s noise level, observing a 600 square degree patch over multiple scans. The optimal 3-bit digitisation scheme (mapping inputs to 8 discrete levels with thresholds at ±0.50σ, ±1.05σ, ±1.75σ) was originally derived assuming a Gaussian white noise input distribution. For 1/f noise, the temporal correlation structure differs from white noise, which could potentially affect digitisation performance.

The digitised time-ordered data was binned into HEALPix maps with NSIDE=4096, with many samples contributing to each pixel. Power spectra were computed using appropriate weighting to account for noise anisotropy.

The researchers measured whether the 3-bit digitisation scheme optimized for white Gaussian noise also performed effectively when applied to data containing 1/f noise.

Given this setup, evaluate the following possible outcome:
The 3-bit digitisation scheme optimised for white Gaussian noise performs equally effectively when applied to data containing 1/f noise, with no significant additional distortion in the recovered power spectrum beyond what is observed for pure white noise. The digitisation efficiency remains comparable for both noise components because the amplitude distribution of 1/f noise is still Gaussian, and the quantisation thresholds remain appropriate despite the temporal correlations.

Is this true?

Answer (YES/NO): YES